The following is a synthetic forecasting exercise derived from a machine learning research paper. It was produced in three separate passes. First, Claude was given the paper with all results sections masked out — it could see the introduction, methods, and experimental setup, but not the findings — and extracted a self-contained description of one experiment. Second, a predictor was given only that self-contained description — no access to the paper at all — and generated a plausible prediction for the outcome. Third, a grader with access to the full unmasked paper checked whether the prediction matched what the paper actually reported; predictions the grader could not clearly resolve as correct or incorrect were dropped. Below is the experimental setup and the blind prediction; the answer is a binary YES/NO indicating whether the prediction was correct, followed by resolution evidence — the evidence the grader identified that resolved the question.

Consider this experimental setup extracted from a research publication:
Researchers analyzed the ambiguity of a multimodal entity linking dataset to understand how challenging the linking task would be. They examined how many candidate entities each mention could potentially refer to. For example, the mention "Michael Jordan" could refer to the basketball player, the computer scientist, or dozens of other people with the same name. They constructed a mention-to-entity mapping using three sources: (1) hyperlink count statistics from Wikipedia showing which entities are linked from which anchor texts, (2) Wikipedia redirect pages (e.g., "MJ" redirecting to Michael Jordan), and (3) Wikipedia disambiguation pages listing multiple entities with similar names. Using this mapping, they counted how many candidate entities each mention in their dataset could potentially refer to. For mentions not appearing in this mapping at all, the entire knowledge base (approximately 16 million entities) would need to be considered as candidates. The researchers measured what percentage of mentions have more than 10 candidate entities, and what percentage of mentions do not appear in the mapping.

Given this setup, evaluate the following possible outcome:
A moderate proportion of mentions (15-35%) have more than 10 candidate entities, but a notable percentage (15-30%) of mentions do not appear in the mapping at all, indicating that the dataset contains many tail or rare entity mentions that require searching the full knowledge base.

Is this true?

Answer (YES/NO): NO